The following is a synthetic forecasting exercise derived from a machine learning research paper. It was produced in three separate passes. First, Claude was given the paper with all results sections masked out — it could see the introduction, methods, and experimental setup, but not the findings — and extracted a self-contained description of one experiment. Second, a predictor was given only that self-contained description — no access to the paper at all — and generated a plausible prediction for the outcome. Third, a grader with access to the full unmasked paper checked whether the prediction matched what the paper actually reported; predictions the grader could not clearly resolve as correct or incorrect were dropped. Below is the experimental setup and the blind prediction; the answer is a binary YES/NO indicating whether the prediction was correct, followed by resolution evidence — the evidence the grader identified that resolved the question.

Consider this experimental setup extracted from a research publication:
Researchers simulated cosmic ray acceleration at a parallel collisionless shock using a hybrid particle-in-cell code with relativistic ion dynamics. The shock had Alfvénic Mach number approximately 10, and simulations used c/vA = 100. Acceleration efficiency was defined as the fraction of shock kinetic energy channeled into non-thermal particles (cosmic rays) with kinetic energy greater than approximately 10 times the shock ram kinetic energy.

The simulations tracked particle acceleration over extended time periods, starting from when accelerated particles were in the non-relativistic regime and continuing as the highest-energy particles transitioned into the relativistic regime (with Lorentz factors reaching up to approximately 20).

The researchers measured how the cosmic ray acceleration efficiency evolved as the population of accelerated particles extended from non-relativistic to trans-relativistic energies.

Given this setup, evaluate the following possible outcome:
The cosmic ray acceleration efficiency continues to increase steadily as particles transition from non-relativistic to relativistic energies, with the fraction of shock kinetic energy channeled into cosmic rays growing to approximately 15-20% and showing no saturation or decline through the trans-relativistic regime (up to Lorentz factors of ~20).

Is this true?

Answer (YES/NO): NO